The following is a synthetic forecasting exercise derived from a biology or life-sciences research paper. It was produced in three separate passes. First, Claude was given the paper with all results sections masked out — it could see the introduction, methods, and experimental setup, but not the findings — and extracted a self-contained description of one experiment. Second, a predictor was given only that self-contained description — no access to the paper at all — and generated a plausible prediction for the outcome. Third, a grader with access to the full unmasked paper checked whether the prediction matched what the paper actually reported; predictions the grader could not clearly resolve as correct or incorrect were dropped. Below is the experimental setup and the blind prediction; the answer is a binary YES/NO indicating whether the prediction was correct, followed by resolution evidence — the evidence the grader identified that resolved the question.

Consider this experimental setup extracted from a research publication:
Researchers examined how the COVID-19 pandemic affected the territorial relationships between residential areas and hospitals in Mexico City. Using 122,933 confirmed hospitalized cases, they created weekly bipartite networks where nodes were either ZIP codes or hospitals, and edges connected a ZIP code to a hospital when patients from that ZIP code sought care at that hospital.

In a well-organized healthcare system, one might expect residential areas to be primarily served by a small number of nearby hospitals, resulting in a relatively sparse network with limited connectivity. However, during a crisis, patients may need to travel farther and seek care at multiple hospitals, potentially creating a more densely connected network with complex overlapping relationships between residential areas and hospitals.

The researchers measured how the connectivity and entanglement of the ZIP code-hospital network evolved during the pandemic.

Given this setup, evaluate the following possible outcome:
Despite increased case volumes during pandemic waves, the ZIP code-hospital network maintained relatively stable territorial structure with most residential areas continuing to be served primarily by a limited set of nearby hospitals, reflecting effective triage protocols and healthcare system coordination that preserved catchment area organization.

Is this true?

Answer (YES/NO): NO